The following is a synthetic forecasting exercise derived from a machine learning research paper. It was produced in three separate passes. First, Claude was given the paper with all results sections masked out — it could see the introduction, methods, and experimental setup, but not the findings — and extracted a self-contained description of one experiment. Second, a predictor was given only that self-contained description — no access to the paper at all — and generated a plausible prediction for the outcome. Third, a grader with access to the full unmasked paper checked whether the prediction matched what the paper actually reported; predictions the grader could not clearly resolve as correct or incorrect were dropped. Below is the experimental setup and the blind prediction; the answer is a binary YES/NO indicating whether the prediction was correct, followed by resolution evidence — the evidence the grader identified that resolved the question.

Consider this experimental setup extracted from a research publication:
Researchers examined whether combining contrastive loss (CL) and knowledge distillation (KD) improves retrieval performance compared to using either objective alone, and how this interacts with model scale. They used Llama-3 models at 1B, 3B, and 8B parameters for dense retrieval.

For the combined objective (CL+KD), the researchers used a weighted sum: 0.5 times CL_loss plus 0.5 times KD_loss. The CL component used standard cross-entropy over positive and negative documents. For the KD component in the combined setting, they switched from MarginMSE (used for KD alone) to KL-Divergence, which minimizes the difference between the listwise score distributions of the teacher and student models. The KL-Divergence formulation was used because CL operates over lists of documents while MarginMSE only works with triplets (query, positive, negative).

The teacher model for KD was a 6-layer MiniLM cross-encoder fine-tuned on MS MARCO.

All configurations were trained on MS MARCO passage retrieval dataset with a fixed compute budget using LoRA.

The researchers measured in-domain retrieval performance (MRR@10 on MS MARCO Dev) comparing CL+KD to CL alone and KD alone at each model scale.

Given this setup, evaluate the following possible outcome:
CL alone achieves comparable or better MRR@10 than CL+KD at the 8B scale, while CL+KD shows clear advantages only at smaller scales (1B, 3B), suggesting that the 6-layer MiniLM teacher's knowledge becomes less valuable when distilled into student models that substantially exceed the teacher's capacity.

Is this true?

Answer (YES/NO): YES